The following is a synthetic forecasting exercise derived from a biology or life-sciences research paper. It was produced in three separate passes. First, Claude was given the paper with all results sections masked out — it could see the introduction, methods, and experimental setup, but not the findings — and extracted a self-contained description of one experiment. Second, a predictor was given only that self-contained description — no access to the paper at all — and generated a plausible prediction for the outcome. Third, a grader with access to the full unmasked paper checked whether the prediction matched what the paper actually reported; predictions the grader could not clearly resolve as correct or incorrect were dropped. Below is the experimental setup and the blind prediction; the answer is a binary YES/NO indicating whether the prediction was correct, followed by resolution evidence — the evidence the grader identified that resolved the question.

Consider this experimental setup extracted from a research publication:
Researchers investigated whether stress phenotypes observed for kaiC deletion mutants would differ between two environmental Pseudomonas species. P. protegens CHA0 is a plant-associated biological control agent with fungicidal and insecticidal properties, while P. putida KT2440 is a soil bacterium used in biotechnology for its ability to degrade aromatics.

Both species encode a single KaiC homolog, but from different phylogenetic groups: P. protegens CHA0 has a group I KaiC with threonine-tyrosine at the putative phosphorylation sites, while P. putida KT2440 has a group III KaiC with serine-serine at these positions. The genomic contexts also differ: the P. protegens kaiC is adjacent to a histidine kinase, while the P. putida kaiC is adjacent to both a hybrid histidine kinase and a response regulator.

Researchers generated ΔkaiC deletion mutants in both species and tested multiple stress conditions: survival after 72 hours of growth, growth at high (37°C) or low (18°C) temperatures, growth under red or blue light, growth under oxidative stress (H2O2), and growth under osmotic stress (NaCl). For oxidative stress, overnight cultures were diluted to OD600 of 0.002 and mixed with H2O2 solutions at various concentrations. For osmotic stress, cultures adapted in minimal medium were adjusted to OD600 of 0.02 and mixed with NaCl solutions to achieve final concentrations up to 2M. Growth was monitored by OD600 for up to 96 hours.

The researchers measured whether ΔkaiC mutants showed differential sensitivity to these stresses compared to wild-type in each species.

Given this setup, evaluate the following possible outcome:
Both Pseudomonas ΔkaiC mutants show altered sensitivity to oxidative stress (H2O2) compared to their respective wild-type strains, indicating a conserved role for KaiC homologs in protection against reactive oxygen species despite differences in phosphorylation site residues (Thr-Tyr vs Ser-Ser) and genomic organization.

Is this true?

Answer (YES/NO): NO